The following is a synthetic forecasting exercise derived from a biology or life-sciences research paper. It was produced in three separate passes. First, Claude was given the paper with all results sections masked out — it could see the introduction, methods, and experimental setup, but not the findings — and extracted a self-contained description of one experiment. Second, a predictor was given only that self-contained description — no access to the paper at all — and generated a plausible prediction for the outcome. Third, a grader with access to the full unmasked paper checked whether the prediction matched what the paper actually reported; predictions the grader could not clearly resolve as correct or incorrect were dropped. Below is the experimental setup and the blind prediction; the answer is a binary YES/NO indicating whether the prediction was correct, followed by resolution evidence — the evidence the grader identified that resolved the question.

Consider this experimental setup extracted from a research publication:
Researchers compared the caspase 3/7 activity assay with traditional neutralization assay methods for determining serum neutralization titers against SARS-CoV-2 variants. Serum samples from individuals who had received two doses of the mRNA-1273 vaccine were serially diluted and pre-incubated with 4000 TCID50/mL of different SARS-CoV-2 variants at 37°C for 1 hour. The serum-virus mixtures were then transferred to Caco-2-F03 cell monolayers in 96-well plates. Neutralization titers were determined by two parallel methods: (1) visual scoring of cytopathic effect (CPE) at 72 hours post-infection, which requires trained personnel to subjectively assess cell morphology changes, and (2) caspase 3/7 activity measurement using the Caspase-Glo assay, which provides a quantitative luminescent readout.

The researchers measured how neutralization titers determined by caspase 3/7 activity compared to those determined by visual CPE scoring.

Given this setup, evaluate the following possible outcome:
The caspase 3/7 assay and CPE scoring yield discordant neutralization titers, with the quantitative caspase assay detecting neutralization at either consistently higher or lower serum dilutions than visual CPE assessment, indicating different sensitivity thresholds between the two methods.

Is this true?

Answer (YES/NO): NO